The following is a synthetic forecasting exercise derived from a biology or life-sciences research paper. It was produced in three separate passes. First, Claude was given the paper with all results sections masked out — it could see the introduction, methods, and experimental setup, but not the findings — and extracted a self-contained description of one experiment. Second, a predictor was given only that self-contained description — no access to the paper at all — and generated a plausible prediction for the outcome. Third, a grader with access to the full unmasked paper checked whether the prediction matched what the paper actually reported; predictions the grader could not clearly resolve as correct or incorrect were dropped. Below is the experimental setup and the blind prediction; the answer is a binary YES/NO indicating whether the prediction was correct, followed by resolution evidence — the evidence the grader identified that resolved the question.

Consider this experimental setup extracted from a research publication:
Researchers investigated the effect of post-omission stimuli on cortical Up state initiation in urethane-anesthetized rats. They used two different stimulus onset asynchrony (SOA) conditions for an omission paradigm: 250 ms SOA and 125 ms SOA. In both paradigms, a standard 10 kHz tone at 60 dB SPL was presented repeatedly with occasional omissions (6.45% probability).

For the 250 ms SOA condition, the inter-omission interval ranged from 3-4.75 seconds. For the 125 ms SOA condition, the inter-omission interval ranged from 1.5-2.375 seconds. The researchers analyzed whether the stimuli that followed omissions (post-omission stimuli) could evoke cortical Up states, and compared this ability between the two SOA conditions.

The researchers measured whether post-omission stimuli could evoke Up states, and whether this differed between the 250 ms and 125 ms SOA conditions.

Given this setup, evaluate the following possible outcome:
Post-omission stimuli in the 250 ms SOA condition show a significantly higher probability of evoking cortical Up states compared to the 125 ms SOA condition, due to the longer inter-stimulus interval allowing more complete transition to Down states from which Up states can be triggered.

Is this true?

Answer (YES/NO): YES